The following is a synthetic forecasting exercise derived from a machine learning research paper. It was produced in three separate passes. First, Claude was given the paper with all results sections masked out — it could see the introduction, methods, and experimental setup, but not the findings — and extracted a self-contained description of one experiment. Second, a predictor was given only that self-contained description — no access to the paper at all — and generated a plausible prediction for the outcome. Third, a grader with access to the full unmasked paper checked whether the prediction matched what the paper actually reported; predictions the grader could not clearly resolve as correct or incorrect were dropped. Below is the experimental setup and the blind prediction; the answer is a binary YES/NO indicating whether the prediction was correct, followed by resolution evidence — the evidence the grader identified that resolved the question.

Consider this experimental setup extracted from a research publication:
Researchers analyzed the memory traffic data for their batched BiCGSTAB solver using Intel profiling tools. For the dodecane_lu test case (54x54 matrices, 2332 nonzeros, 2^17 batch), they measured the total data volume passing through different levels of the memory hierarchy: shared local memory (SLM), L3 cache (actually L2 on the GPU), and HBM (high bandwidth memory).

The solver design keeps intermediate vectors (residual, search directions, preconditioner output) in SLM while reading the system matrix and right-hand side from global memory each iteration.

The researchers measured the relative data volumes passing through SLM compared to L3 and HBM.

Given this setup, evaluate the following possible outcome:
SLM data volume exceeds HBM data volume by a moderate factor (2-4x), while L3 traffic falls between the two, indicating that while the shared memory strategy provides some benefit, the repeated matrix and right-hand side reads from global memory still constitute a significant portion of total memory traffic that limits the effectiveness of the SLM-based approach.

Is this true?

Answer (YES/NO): NO